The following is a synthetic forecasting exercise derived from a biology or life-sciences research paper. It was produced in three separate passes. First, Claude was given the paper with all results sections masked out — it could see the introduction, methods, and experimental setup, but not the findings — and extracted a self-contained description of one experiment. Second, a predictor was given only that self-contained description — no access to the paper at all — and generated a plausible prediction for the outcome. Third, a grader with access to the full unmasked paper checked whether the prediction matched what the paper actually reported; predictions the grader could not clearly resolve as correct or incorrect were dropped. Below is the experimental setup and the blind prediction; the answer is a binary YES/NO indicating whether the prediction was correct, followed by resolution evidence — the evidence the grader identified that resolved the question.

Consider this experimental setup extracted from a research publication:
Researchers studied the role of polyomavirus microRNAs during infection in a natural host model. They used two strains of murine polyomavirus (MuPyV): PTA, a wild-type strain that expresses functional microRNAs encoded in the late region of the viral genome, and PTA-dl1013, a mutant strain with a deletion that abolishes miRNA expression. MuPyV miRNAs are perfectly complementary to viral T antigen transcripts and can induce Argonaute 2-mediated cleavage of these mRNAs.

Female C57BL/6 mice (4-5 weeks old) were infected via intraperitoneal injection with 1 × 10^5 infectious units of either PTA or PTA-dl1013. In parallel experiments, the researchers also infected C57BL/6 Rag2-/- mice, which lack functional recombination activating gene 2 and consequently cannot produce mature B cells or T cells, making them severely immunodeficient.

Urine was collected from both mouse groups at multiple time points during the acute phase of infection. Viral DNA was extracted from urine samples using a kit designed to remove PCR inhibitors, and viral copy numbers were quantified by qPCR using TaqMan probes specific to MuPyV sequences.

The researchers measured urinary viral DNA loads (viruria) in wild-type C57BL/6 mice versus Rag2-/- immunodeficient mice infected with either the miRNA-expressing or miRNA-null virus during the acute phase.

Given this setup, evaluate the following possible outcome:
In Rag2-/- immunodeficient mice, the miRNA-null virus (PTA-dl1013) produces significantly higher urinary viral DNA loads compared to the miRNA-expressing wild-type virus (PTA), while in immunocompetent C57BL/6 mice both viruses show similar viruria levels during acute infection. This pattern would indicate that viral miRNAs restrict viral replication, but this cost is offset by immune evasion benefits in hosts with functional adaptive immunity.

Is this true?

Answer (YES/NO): NO